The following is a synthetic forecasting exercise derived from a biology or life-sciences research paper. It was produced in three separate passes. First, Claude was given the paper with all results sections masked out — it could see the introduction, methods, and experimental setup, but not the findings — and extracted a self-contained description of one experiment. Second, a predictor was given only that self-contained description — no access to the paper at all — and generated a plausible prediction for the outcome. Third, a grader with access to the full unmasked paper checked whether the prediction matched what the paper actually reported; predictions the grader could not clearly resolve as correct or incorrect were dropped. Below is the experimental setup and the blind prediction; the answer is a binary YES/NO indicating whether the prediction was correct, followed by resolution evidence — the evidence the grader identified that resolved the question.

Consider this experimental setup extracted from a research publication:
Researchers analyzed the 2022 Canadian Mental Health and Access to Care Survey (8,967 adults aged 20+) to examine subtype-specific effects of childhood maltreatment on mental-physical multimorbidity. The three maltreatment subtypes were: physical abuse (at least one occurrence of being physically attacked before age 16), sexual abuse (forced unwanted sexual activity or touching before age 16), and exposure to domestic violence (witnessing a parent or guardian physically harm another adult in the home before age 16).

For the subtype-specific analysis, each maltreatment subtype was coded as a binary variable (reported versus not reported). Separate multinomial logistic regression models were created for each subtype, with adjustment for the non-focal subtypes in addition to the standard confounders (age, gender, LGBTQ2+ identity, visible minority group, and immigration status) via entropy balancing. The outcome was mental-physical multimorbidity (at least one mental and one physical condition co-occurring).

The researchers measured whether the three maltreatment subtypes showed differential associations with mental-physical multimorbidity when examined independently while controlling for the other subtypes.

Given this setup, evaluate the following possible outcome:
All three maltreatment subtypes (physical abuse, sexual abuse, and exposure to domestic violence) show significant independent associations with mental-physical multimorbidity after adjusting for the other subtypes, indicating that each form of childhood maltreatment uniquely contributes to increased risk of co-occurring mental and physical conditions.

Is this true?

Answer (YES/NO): YES